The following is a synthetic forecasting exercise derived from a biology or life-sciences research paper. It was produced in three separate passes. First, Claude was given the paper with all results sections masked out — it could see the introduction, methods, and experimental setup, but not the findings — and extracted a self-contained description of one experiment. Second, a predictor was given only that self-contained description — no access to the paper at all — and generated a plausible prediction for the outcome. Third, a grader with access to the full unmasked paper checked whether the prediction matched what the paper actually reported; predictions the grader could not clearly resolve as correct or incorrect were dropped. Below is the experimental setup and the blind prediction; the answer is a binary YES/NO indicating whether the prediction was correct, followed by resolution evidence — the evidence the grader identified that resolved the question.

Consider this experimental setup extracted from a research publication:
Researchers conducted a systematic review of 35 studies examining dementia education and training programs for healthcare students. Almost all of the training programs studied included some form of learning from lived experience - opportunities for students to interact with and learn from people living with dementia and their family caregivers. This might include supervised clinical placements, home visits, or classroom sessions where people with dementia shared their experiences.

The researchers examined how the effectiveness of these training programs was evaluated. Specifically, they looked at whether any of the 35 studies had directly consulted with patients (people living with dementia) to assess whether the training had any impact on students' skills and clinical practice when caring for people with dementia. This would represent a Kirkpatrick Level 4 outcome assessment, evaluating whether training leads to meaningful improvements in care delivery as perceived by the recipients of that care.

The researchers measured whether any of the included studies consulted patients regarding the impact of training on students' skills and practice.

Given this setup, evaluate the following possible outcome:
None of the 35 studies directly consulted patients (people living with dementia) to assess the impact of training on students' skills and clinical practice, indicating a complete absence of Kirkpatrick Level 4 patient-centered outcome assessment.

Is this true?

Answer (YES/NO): YES